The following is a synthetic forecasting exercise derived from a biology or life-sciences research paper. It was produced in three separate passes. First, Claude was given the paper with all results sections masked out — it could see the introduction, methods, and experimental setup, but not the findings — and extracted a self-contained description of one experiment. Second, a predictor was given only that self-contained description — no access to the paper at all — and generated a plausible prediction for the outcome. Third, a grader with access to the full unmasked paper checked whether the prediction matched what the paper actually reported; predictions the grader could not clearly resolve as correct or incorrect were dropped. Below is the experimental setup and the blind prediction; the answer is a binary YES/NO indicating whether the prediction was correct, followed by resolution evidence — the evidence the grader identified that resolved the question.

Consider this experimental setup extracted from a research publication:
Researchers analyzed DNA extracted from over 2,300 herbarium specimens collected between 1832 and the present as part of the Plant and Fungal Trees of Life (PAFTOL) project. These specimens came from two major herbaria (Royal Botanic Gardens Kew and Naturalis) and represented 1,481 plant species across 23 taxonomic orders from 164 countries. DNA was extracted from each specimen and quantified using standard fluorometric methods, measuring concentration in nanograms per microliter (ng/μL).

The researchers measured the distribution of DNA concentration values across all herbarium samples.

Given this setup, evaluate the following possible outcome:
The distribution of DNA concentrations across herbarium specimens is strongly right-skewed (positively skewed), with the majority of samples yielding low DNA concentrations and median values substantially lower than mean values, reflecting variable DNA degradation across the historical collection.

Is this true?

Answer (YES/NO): YES